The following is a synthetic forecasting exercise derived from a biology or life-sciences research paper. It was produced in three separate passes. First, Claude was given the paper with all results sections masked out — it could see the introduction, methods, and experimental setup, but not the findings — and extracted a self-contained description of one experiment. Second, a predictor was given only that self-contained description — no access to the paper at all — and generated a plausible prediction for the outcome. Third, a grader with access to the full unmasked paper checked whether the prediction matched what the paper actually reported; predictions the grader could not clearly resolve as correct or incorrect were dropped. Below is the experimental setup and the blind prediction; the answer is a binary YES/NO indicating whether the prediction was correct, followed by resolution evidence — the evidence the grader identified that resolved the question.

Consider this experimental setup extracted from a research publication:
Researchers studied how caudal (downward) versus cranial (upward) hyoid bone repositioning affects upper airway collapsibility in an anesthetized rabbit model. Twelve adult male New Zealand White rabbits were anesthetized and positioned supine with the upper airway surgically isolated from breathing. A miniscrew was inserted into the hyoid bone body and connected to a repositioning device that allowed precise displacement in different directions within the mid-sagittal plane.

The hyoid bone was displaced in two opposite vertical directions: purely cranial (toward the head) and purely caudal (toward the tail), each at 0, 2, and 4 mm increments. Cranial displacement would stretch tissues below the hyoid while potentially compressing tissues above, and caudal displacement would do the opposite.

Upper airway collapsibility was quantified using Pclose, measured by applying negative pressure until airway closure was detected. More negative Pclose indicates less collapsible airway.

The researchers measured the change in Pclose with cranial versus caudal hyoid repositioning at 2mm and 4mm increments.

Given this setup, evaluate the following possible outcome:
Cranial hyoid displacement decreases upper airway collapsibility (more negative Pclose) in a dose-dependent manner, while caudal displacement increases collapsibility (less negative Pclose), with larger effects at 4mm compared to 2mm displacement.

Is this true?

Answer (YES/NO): NO